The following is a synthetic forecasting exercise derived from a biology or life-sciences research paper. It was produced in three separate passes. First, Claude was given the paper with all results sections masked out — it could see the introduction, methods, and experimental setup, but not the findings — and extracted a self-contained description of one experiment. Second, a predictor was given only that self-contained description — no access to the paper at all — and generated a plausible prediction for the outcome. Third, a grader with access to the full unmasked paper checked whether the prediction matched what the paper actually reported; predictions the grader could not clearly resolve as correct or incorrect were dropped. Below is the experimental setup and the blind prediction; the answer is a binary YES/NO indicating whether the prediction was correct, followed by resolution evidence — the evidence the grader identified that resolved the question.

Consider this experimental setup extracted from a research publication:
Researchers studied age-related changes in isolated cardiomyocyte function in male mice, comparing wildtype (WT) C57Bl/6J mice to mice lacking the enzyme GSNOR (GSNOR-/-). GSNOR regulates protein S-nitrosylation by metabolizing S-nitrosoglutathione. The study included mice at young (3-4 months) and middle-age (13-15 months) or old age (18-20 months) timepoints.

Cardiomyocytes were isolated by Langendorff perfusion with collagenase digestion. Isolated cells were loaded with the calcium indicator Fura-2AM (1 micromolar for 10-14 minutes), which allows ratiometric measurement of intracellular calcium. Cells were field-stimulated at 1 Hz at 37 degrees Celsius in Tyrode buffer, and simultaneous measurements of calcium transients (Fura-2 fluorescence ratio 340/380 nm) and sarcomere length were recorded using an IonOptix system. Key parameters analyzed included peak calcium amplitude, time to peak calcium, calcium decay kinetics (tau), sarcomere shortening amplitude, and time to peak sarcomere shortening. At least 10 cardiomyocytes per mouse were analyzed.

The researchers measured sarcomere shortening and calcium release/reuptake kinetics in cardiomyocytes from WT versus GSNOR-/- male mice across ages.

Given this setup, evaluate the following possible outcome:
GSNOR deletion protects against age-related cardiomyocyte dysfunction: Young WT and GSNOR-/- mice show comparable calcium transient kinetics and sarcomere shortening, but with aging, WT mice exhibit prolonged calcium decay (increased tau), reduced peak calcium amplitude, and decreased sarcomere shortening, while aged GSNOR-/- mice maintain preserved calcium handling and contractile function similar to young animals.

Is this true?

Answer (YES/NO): NO